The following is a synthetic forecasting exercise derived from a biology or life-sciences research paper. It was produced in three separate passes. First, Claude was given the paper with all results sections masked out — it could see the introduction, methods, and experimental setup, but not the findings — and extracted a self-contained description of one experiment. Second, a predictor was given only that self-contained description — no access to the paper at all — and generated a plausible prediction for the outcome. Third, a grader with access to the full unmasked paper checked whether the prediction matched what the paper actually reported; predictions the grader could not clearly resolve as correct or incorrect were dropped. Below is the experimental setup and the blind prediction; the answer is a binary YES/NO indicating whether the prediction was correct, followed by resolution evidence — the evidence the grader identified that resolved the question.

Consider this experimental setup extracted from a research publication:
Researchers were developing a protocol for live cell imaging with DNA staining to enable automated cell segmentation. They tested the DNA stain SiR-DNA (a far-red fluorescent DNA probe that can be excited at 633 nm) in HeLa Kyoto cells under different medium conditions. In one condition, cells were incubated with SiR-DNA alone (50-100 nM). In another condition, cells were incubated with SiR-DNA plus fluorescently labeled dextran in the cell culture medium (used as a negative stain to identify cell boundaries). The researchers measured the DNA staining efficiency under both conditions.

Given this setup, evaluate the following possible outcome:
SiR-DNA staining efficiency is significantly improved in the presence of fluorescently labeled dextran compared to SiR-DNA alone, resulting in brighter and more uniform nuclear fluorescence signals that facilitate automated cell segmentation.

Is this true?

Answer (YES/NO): NO